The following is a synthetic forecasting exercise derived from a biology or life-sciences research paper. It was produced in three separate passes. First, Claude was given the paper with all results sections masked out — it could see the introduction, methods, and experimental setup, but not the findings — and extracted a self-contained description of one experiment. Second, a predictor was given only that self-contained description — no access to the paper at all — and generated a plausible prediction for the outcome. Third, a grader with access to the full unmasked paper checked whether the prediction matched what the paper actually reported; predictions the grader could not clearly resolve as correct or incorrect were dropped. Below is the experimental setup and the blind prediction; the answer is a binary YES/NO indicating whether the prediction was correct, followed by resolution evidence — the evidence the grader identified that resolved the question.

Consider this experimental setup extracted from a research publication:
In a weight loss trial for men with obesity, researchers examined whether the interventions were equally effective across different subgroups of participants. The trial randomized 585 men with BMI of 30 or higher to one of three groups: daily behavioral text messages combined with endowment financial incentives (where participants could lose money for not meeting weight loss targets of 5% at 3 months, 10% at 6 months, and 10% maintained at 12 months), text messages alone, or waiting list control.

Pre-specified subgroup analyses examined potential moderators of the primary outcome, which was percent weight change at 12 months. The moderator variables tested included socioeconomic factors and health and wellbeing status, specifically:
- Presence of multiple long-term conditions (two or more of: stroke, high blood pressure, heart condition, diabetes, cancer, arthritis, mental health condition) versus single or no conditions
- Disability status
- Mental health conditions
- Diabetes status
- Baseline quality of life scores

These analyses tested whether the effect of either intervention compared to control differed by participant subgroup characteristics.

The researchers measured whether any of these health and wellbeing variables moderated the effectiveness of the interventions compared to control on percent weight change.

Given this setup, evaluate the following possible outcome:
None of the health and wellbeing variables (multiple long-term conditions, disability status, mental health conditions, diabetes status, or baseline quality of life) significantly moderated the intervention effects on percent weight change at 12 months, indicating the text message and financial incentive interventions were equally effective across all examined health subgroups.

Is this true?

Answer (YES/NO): YES